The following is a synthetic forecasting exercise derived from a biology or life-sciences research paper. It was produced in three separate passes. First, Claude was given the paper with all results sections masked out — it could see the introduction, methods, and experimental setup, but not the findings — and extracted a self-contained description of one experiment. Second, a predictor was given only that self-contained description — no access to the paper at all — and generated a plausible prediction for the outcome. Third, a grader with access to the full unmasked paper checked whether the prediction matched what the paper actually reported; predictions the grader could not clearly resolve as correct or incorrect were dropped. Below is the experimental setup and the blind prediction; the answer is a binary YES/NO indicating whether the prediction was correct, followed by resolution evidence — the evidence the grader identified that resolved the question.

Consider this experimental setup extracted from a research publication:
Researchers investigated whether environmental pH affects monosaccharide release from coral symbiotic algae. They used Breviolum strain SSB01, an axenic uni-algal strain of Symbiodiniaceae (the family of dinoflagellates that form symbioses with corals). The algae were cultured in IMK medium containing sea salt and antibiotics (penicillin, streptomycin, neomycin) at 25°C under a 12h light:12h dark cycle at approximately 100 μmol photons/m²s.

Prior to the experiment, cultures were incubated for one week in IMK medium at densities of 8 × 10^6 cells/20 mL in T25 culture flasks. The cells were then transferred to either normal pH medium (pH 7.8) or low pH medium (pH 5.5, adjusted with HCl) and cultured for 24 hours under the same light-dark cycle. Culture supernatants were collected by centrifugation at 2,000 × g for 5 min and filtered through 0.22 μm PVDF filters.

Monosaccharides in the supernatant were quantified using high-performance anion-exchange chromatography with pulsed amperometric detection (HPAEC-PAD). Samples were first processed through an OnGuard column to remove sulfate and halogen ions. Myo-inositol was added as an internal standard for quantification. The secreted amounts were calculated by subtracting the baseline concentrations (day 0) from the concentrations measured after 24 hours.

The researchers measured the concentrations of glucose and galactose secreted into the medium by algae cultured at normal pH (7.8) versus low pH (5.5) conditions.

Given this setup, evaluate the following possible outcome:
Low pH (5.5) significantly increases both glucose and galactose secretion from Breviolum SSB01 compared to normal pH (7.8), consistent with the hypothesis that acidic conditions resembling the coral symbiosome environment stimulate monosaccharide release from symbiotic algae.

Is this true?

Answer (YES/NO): NO